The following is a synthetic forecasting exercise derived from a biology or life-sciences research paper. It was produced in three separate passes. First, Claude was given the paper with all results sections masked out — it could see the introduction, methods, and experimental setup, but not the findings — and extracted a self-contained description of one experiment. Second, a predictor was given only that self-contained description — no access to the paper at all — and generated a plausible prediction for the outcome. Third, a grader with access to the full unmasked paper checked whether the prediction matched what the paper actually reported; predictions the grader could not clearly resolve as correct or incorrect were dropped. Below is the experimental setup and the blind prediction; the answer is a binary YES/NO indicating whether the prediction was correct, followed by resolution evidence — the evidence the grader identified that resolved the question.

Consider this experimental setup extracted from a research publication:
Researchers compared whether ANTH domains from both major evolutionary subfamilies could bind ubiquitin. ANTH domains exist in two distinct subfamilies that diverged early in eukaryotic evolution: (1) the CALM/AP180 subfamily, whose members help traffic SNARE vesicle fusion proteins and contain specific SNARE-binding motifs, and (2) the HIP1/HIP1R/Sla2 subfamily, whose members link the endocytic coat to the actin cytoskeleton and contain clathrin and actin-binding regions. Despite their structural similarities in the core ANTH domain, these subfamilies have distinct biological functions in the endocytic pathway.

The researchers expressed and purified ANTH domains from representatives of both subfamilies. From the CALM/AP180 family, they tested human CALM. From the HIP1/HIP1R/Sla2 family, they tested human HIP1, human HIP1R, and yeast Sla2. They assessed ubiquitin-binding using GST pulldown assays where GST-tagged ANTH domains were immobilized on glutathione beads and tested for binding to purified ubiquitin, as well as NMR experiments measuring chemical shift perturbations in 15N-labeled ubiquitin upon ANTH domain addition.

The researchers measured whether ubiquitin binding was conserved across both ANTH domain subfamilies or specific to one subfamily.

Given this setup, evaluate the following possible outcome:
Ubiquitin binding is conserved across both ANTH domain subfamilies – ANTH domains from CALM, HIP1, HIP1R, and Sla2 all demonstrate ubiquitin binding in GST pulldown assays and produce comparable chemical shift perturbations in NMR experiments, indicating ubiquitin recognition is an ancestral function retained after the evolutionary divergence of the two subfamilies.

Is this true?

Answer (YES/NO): YES